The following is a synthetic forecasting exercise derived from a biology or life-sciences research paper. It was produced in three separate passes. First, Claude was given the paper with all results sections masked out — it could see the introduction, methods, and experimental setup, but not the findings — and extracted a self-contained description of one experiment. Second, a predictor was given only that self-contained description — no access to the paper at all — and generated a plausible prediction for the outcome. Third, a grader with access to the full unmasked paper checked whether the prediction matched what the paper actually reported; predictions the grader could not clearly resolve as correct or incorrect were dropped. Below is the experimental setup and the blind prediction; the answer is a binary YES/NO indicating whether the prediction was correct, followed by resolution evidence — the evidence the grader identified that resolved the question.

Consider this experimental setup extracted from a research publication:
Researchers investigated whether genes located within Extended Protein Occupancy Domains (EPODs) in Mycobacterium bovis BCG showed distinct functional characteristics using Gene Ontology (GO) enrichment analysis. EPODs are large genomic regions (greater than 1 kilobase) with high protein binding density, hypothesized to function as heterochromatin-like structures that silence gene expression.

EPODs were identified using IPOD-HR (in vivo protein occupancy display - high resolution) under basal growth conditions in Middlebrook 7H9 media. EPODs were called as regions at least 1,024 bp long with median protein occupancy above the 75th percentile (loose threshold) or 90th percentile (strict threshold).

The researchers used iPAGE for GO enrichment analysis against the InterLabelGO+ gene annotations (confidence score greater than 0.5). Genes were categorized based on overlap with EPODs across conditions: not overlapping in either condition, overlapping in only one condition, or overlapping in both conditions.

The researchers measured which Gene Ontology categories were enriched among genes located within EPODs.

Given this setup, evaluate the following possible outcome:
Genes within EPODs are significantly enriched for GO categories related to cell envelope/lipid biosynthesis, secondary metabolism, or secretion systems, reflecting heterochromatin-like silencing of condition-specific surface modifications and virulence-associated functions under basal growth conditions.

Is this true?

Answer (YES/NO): NO